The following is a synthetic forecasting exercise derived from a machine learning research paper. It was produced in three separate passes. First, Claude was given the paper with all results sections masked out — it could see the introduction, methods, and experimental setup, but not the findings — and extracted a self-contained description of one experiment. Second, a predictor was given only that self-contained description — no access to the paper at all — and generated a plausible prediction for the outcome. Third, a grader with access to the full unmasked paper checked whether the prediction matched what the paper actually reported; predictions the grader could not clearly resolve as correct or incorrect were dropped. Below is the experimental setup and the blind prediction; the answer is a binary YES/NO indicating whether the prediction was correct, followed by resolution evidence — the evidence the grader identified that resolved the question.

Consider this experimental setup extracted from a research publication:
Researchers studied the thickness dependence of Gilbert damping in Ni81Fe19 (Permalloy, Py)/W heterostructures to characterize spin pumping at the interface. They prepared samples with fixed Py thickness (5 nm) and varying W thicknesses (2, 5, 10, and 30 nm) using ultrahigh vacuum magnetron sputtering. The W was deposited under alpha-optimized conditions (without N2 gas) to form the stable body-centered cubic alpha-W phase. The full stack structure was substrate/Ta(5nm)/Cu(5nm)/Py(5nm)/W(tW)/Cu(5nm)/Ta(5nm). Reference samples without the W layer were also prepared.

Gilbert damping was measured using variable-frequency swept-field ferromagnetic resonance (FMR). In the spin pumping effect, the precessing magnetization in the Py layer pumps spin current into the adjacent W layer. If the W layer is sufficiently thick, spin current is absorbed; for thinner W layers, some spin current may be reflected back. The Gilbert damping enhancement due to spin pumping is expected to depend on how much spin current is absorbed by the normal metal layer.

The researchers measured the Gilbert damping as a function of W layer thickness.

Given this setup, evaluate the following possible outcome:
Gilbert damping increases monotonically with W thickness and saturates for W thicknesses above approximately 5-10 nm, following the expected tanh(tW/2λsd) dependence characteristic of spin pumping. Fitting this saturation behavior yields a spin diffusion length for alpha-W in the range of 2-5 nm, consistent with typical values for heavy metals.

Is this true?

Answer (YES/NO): NO